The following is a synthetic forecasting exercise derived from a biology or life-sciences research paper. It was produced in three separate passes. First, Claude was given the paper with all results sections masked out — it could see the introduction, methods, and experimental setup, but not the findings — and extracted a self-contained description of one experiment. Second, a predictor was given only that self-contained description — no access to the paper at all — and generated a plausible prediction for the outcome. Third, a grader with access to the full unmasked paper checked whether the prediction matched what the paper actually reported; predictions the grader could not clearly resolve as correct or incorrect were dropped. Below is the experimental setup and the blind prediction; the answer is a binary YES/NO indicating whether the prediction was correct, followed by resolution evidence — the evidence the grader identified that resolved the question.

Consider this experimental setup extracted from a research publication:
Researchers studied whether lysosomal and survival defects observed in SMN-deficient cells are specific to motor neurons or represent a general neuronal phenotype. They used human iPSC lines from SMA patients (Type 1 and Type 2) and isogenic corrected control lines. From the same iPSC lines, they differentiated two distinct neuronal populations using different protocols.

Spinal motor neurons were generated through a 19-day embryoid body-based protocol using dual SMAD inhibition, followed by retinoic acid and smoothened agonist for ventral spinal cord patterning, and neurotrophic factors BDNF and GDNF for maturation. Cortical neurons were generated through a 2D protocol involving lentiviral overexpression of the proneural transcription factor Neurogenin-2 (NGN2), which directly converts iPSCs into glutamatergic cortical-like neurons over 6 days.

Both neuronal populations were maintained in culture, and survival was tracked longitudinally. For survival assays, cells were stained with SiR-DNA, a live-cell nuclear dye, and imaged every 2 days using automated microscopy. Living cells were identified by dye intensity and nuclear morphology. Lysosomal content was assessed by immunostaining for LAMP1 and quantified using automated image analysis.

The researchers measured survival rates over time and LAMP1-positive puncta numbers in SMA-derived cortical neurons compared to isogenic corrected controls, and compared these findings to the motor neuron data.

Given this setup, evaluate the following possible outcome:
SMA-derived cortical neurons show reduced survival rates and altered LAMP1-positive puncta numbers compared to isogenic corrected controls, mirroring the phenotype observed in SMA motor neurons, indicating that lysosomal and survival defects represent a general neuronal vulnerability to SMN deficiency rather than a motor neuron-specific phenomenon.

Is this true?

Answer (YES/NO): NO